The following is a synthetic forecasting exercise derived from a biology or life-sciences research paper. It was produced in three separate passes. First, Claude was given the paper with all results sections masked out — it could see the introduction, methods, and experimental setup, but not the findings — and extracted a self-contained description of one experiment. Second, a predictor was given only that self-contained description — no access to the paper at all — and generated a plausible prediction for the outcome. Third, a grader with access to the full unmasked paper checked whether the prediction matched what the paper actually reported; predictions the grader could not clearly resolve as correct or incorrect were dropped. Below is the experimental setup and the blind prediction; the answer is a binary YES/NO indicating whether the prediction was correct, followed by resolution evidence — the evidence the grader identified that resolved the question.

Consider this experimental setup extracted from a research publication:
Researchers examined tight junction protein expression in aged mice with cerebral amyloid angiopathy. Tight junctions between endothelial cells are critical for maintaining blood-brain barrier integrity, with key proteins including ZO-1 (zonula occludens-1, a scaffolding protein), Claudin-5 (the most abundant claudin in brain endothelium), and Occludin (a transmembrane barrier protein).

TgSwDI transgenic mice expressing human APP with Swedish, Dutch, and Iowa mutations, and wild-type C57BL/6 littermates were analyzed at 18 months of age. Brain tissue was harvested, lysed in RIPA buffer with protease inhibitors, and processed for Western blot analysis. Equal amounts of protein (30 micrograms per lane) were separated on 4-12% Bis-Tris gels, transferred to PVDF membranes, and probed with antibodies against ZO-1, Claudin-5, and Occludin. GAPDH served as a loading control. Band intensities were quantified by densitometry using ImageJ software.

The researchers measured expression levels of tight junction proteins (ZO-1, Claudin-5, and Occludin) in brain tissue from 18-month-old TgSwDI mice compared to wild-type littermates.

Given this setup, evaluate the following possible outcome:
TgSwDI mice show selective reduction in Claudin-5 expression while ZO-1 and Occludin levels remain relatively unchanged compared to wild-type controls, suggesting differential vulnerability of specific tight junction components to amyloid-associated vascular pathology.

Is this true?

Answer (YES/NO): NO